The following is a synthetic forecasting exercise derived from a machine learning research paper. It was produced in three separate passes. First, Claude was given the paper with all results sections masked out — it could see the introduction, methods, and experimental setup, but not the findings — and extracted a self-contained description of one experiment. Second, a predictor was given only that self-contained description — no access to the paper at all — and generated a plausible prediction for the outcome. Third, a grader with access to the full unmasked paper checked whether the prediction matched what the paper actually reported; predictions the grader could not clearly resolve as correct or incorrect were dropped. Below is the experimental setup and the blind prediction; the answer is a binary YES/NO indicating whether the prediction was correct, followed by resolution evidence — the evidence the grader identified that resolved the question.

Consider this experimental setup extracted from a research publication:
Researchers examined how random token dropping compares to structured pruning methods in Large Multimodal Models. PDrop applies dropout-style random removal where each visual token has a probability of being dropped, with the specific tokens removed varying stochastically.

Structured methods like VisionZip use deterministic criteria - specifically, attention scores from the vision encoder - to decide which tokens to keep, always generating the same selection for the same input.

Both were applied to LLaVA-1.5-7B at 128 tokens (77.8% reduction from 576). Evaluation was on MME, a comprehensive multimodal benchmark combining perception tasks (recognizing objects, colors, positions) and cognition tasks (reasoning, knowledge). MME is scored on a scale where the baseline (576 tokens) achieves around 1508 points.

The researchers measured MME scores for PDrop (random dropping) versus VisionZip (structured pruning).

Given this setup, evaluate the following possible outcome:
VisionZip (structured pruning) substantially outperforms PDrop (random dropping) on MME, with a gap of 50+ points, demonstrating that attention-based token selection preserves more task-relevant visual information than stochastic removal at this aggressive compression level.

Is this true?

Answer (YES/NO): YES